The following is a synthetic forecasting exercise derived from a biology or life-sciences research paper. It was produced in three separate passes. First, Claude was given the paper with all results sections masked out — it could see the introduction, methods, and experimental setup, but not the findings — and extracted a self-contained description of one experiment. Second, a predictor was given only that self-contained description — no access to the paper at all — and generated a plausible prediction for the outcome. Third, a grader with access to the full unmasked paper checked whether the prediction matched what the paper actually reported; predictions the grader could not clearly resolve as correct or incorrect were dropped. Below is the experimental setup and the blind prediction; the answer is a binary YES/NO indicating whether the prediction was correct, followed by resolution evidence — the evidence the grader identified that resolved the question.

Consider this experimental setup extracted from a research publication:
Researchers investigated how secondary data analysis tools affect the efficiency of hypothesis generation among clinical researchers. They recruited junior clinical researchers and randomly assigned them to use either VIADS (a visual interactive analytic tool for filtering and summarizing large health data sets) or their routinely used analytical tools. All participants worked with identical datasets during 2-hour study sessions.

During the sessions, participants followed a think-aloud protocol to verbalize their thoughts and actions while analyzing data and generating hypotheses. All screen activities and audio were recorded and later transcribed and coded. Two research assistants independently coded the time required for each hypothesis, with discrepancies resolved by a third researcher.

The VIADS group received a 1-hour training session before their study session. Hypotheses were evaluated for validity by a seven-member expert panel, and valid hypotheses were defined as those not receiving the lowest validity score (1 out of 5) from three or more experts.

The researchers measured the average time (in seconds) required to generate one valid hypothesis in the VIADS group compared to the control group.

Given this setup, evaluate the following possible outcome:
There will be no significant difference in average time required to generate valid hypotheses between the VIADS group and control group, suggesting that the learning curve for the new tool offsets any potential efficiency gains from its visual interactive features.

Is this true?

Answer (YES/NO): NO